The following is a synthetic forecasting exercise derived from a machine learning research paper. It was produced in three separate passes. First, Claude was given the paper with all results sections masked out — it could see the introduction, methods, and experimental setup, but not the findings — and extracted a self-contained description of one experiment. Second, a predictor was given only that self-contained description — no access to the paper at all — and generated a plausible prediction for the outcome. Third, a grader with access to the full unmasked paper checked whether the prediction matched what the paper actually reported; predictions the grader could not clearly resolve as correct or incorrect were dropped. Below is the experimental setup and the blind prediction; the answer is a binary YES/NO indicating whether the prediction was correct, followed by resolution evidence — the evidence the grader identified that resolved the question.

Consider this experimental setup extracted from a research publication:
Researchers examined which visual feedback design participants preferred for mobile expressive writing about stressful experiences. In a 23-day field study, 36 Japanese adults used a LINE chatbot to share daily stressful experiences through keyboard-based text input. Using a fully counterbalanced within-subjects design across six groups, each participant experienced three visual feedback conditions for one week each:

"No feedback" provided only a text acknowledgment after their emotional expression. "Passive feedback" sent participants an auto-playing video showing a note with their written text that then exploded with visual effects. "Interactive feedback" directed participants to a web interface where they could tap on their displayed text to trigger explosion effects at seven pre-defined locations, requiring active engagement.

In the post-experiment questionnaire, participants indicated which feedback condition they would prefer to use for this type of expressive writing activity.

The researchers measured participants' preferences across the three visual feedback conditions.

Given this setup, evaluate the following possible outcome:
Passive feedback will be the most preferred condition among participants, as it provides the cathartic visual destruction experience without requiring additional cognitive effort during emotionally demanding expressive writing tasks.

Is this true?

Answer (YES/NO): NO